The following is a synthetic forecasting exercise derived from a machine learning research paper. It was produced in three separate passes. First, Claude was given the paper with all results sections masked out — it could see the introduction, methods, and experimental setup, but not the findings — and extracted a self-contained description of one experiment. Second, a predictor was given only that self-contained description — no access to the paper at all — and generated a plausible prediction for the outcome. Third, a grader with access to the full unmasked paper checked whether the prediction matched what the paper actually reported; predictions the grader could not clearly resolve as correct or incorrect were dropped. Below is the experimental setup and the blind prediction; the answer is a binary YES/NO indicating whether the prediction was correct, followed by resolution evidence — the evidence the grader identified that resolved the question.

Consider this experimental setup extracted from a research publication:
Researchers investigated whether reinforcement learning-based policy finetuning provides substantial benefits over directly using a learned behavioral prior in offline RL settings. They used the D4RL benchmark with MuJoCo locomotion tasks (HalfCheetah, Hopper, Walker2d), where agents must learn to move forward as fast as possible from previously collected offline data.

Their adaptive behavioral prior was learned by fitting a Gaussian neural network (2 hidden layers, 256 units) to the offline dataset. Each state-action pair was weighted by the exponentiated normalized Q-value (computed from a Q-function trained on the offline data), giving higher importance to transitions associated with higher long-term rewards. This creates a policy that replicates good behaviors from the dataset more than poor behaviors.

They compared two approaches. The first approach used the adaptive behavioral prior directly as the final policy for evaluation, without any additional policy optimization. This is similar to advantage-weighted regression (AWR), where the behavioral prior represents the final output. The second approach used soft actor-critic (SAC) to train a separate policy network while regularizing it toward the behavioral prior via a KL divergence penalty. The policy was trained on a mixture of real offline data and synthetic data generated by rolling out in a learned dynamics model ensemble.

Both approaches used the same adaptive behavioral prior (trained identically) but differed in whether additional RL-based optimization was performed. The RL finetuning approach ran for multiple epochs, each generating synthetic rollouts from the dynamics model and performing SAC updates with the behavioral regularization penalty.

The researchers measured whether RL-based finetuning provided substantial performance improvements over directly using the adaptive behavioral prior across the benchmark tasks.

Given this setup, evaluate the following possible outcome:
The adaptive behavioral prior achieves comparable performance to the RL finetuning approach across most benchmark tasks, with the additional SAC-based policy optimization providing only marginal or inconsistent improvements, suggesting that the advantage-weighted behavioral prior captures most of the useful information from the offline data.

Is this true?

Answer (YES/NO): NO